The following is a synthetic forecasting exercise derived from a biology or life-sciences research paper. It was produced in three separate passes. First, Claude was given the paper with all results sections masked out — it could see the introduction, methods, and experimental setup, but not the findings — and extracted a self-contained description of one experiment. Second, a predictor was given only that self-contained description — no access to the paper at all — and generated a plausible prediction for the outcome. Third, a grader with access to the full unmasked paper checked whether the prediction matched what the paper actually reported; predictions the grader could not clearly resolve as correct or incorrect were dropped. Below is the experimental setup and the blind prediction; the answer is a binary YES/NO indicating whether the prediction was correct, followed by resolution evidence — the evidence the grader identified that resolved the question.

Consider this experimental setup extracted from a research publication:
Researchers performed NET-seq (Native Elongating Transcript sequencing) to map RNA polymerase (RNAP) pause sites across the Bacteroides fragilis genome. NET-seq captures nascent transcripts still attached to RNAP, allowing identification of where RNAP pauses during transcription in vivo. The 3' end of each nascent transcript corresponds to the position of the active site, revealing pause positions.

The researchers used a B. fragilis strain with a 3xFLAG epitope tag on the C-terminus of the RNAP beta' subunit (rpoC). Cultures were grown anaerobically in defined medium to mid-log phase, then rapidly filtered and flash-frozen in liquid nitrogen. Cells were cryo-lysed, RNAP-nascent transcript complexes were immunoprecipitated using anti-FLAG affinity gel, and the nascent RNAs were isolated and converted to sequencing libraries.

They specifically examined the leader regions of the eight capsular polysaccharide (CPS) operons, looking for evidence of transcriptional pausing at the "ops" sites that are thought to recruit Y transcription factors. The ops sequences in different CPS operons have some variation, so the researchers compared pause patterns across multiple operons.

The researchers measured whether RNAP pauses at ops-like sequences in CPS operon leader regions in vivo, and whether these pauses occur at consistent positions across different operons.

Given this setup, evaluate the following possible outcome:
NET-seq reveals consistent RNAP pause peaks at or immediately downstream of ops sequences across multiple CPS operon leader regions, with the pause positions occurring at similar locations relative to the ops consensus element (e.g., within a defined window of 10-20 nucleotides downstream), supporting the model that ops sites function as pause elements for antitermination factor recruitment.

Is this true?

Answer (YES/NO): YES